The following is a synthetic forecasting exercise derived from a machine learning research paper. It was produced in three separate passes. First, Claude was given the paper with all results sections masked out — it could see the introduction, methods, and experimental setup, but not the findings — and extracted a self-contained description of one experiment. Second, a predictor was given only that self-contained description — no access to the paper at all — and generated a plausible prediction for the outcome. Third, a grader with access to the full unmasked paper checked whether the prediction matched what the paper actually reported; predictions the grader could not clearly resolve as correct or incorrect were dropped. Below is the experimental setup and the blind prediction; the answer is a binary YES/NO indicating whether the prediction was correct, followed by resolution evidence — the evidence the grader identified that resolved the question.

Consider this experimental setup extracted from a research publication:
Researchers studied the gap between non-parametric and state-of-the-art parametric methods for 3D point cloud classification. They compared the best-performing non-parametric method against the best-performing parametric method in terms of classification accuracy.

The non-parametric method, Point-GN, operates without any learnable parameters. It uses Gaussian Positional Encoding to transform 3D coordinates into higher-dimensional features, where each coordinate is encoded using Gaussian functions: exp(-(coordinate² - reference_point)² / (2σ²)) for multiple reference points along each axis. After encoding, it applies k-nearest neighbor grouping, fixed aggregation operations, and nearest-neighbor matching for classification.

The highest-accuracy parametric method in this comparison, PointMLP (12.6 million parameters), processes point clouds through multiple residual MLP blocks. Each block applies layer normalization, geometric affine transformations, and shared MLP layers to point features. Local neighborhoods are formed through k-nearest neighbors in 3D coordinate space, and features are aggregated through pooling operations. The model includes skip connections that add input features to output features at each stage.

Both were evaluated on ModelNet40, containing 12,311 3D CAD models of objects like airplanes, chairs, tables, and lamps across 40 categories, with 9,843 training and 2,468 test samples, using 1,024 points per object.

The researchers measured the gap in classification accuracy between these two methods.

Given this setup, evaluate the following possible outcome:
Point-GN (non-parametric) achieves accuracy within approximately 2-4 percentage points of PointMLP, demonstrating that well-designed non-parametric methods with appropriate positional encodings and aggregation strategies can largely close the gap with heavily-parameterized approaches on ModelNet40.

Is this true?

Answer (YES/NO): NO